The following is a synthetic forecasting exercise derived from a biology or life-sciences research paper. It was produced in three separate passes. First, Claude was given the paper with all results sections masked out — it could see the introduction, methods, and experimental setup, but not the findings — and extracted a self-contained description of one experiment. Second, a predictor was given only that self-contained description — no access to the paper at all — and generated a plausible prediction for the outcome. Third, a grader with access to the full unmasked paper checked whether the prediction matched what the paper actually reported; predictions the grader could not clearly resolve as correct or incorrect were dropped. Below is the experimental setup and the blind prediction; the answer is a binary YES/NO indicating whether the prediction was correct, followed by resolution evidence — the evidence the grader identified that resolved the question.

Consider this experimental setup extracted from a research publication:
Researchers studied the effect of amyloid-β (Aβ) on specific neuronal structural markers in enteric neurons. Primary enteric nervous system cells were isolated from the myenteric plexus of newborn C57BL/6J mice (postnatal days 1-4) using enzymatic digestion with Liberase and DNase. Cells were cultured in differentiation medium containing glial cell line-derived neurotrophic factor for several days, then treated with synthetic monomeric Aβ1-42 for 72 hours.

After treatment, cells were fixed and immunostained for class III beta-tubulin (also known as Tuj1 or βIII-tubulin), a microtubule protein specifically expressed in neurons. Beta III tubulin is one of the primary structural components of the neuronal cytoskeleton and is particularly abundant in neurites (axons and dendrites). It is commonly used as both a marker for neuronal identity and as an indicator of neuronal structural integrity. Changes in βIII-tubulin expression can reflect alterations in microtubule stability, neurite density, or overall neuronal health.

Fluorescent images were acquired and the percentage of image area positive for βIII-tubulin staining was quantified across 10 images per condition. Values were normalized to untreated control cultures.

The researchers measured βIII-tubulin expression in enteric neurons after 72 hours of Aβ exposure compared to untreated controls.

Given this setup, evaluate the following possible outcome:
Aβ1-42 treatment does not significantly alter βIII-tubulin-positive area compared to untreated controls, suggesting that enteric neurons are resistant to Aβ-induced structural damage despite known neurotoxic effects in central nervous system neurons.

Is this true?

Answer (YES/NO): NO